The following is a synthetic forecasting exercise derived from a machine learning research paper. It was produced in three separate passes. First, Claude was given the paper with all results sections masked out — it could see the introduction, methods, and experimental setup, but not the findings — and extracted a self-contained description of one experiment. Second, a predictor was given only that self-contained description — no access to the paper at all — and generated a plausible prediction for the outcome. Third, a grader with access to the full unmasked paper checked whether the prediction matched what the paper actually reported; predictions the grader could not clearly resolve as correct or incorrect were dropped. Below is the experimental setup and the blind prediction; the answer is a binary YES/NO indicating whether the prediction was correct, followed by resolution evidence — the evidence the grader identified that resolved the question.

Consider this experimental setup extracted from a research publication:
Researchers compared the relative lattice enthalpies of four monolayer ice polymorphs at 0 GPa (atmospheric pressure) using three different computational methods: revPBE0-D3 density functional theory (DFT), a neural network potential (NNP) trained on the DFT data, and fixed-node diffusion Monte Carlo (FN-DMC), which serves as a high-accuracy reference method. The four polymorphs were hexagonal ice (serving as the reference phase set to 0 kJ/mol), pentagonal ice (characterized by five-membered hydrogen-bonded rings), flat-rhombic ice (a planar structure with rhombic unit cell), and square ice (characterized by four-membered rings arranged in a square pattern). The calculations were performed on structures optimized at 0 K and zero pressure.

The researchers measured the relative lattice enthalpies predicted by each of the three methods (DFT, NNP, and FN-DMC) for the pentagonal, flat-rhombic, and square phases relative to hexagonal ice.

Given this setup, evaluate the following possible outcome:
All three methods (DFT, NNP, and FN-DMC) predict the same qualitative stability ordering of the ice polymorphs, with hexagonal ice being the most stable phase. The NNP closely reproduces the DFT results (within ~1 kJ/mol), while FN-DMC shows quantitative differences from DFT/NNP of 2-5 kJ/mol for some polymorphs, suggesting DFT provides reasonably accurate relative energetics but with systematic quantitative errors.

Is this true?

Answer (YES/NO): NO